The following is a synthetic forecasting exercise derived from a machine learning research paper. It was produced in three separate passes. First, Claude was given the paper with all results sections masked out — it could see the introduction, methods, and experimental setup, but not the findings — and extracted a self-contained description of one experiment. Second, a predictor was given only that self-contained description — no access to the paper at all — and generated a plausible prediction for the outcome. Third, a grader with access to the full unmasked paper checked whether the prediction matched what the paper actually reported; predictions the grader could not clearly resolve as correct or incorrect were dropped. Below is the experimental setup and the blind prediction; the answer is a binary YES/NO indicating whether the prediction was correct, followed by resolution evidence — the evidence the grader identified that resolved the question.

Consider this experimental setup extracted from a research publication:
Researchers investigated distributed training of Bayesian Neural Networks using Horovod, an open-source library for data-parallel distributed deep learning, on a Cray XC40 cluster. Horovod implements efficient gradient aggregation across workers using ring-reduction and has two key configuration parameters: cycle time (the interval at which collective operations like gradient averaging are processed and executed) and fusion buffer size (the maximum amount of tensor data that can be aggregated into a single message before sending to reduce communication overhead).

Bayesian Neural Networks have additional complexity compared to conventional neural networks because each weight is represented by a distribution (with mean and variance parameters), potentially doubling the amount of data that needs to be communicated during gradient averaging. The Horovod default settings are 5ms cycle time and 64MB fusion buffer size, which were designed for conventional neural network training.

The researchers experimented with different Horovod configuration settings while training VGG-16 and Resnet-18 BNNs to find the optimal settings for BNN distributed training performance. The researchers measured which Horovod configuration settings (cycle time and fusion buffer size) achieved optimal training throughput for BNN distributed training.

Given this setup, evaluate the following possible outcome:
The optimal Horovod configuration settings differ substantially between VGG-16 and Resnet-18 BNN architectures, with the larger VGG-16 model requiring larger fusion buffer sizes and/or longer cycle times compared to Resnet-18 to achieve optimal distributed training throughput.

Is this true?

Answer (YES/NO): NO